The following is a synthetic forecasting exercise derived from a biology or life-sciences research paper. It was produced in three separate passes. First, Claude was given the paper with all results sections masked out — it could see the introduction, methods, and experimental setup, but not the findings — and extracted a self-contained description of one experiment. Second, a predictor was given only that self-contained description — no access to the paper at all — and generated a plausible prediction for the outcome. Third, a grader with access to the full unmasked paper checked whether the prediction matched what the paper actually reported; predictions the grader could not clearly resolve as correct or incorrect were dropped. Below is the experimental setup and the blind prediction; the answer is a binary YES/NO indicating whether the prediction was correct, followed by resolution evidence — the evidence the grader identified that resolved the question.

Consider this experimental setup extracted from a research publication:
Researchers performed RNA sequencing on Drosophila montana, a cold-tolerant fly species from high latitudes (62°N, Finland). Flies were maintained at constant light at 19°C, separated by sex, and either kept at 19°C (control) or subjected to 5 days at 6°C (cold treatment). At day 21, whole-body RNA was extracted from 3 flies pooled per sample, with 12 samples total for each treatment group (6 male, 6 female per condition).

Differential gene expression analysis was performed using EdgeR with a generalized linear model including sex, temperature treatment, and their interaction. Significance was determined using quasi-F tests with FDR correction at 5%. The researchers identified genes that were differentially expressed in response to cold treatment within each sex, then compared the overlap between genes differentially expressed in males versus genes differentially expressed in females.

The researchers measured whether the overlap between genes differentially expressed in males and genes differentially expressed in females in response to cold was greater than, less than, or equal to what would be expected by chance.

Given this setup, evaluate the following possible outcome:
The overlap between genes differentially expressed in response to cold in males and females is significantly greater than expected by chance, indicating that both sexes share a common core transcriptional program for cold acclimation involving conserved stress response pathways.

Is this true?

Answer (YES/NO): YES